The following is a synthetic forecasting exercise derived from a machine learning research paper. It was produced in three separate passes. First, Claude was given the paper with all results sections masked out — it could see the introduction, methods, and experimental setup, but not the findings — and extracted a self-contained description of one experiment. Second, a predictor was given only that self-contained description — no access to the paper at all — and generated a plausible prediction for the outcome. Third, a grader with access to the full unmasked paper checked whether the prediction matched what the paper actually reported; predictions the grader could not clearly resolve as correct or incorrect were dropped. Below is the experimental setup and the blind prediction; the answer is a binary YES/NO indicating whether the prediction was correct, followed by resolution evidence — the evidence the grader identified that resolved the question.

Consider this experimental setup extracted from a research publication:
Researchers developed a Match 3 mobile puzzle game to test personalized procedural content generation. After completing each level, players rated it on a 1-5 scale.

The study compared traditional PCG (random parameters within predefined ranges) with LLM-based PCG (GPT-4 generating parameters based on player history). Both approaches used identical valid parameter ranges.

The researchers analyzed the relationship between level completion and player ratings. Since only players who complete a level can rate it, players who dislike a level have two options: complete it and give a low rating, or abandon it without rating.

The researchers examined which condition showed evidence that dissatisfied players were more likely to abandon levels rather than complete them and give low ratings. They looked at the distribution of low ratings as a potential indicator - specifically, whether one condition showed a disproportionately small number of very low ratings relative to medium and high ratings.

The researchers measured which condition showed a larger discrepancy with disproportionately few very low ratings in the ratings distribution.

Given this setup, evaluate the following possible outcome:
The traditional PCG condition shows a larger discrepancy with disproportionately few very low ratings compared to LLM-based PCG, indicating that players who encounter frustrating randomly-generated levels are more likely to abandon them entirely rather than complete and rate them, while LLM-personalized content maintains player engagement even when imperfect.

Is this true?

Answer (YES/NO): YES